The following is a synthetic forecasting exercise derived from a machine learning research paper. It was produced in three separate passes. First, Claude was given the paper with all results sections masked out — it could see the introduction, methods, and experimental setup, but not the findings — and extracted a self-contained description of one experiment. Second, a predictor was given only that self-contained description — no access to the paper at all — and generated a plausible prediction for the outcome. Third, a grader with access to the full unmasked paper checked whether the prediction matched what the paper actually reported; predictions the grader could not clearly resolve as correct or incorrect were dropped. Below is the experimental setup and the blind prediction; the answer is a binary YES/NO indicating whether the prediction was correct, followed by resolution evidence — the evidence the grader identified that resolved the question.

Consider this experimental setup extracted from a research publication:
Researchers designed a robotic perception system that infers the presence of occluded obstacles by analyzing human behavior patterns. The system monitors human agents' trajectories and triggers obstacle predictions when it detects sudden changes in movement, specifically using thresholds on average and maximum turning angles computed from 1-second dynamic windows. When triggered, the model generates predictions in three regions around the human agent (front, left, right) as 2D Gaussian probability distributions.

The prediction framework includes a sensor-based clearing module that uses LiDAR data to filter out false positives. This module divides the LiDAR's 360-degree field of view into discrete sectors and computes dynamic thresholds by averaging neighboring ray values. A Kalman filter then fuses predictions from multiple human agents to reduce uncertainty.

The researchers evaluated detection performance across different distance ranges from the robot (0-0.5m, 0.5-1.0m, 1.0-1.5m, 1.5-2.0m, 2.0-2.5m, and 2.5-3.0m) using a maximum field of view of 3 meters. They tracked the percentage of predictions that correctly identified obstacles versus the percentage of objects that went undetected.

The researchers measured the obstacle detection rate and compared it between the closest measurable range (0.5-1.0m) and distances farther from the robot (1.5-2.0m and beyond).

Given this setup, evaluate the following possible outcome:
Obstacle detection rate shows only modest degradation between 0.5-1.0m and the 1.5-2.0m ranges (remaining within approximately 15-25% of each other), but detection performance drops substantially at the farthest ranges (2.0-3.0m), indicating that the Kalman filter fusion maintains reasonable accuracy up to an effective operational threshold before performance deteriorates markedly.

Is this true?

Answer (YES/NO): NO